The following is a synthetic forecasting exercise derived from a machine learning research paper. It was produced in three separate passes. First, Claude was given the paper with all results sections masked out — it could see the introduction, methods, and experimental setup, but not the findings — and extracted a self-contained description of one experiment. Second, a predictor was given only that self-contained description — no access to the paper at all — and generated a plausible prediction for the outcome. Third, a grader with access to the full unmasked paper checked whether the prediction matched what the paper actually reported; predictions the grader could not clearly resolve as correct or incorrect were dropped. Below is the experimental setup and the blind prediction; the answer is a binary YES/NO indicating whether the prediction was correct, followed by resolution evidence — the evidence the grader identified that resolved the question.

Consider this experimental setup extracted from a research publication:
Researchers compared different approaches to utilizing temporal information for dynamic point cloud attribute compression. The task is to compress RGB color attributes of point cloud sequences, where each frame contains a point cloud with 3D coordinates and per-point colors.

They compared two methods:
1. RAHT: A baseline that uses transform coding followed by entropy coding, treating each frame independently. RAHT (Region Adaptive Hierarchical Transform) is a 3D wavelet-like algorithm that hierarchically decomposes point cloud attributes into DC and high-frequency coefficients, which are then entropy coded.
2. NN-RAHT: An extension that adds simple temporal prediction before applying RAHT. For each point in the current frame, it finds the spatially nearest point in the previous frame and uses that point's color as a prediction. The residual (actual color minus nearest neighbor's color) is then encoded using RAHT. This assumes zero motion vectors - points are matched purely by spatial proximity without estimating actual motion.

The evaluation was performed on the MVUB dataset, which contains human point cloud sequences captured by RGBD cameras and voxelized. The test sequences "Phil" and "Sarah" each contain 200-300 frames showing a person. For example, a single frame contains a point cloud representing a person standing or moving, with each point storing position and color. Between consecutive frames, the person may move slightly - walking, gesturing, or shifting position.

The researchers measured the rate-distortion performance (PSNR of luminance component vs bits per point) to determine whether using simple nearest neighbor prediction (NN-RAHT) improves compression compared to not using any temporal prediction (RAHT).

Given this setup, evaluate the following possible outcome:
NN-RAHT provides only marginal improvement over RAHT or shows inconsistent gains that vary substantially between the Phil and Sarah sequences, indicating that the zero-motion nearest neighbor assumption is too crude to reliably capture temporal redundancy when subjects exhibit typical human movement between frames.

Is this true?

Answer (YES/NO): NO